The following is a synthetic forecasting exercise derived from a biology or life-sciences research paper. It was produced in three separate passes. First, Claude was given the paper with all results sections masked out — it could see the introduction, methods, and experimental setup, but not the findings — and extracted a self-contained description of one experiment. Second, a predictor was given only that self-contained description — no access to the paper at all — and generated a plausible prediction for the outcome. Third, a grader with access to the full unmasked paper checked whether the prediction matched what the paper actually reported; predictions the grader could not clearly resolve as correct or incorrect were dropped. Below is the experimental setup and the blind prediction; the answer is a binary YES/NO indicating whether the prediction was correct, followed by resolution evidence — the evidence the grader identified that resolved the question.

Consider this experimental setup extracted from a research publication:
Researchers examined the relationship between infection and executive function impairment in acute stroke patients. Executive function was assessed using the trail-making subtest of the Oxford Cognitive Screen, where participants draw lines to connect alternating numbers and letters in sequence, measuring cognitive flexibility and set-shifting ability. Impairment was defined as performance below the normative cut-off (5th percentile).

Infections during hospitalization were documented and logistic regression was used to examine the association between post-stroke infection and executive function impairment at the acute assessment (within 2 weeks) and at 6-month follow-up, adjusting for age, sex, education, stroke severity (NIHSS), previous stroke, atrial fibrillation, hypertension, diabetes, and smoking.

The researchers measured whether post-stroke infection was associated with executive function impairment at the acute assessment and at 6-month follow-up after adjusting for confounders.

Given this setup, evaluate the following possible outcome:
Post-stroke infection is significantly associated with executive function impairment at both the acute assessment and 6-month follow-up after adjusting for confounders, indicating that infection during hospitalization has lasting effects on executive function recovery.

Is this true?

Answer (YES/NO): NO